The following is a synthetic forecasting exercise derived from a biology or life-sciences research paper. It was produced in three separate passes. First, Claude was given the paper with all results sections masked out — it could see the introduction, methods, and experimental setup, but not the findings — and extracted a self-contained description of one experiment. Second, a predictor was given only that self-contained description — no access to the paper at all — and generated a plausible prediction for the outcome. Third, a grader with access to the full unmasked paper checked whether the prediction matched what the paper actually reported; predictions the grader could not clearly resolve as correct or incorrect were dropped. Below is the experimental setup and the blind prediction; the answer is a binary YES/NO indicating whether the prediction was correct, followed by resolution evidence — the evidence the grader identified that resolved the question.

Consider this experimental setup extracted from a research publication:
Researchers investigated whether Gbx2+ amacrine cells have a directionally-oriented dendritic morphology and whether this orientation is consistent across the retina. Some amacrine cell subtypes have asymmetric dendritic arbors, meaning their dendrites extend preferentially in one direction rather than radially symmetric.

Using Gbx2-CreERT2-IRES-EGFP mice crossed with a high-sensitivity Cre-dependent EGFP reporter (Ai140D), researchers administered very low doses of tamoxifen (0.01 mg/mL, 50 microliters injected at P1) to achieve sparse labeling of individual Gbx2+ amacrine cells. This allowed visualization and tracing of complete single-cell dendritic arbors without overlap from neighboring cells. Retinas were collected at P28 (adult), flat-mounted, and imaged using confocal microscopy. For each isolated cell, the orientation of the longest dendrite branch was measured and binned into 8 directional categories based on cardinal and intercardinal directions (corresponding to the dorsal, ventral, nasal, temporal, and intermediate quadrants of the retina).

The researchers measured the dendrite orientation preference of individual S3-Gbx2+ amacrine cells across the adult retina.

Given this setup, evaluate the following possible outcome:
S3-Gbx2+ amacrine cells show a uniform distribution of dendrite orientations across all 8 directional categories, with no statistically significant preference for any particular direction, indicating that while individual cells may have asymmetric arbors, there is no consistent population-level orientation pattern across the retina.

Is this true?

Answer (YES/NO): NO